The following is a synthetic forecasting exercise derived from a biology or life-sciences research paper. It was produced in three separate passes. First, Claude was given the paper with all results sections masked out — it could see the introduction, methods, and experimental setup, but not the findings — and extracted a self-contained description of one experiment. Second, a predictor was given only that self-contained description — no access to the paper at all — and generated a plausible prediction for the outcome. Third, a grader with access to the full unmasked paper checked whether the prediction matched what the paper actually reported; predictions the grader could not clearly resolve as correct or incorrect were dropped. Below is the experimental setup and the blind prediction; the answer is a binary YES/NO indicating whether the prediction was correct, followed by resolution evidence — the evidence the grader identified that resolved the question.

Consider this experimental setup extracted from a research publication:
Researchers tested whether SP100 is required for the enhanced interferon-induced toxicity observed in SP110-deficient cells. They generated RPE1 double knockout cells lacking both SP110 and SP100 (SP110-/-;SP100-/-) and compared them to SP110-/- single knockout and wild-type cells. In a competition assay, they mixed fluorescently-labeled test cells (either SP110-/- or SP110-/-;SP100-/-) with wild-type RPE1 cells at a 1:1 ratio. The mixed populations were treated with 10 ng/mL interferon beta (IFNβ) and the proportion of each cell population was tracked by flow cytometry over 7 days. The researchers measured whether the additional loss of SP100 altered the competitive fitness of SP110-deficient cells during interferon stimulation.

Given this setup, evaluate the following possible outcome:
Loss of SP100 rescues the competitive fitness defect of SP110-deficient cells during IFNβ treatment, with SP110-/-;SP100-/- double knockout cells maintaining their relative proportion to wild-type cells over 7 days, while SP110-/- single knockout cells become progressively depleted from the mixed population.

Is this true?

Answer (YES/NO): YES